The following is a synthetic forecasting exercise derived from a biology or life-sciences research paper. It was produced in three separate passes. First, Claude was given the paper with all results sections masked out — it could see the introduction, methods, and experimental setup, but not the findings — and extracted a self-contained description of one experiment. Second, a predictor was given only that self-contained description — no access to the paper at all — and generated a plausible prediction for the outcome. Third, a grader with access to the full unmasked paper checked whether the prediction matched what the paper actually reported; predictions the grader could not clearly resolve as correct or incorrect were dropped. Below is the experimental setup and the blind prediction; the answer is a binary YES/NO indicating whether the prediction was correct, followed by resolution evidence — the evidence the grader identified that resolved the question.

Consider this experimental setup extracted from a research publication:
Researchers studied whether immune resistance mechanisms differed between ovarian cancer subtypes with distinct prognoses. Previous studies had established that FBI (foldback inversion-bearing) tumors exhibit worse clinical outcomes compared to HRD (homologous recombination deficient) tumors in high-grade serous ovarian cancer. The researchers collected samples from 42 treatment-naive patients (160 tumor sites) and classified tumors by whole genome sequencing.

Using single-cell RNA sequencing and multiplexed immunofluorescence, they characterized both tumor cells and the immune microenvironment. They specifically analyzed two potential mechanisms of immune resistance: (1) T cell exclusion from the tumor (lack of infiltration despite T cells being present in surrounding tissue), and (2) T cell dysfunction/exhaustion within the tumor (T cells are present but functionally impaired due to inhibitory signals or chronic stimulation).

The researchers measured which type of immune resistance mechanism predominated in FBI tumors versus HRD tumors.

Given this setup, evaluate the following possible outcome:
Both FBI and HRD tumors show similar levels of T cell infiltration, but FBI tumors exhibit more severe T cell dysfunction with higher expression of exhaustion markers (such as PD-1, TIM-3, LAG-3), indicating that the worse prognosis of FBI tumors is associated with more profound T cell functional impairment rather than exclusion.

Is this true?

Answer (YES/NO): NO